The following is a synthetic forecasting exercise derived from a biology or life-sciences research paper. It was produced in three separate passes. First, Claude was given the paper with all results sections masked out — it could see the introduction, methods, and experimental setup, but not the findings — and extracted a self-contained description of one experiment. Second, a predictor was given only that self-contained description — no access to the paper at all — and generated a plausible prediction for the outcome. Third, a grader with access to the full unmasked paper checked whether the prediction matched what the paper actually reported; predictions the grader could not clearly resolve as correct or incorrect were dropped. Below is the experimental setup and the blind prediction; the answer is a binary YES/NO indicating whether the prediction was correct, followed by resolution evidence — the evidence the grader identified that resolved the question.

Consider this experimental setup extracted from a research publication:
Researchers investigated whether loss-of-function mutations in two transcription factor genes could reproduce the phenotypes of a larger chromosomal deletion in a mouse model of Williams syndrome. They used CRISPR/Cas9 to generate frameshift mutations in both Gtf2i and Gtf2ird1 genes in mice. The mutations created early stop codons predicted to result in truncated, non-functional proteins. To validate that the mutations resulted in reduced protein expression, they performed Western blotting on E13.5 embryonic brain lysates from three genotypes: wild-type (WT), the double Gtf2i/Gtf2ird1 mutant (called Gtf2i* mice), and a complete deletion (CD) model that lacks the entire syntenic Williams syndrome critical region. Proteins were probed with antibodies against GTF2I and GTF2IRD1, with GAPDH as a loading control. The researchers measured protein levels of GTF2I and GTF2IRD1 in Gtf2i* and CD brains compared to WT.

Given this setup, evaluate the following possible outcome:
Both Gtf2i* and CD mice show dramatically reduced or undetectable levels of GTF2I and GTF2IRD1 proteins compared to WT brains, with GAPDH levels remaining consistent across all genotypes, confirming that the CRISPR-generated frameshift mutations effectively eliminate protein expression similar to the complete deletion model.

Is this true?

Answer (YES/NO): NO